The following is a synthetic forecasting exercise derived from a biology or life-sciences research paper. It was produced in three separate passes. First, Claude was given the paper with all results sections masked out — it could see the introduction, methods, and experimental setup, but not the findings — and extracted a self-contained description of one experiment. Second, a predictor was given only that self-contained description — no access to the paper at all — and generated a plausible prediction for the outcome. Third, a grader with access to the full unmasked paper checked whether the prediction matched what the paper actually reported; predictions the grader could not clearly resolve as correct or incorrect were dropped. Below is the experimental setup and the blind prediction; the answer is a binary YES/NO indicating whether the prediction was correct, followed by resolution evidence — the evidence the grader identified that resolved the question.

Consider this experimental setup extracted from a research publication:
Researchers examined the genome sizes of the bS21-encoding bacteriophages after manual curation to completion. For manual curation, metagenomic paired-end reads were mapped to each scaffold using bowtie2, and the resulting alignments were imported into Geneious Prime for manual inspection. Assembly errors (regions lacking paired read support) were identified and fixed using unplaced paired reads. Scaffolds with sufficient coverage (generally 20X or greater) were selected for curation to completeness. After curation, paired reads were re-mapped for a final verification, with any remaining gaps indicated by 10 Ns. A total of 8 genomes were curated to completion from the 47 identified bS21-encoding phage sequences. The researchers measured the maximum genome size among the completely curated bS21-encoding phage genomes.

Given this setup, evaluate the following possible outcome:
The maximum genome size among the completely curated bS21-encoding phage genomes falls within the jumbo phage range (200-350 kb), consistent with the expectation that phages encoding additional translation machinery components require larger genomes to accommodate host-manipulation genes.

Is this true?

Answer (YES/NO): YES